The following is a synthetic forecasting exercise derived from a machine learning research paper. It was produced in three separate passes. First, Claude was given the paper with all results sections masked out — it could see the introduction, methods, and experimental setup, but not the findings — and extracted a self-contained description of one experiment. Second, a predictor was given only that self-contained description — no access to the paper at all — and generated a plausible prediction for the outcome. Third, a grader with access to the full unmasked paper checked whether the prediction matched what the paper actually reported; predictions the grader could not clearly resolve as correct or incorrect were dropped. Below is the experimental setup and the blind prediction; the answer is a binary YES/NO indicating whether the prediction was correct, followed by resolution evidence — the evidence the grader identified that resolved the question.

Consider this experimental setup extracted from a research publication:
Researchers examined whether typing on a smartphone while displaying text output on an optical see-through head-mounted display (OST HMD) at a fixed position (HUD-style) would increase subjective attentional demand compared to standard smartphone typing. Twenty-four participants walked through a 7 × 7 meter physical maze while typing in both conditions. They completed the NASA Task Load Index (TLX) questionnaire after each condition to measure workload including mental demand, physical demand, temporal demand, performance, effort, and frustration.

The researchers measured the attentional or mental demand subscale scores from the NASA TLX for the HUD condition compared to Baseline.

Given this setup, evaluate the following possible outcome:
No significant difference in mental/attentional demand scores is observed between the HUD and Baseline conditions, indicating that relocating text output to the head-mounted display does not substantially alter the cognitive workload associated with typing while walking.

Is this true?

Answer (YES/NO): YES